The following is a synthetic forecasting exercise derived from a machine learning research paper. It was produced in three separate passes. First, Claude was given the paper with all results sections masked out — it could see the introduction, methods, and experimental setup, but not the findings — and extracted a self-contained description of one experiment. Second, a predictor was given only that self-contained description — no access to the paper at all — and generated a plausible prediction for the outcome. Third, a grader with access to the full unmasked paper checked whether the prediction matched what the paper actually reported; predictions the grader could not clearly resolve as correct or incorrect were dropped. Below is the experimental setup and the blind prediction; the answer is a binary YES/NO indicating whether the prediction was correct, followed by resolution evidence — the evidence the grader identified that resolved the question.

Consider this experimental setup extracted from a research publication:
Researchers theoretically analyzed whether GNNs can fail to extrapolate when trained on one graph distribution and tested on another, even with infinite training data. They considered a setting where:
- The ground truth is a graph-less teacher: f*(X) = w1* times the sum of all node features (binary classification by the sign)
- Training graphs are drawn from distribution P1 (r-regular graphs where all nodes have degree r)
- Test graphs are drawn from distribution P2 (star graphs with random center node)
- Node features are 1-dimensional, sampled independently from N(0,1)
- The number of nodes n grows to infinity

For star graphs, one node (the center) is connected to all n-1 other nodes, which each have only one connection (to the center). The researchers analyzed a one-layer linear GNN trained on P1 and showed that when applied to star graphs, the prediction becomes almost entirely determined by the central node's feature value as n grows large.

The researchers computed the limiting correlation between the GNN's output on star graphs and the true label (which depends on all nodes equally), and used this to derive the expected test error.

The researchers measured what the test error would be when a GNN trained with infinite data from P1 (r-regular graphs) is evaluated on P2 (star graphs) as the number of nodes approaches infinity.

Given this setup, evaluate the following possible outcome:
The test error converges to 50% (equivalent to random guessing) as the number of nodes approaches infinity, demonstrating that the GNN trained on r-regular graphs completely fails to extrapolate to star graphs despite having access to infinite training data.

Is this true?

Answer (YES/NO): YES